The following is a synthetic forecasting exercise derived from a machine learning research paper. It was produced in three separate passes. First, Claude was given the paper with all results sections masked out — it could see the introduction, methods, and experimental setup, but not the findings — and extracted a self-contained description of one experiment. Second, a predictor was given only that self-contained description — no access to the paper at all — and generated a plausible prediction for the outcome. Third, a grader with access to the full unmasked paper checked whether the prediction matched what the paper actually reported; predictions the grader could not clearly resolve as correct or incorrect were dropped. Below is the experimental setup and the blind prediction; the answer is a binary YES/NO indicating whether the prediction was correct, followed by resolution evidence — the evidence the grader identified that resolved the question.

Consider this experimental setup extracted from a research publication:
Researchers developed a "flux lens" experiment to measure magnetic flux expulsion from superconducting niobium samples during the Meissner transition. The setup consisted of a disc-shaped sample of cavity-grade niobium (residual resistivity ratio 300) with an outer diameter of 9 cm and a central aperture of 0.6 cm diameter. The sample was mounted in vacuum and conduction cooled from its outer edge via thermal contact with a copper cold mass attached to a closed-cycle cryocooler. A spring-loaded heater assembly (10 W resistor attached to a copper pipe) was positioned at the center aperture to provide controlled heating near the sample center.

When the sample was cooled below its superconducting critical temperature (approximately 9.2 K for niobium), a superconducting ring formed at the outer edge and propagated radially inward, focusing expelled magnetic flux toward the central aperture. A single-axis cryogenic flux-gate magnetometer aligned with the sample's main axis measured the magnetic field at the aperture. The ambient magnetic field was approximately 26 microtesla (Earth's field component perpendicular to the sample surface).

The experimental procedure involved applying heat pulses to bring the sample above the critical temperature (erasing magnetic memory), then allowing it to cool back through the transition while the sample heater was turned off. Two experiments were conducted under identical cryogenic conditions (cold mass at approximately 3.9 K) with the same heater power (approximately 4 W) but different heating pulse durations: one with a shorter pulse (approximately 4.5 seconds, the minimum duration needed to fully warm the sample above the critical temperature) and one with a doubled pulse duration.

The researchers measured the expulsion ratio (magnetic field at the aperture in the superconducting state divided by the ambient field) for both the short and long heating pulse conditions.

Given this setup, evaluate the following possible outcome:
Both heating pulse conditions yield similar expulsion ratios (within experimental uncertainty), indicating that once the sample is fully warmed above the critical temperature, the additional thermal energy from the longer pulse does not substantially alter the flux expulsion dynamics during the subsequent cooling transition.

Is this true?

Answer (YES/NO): NO